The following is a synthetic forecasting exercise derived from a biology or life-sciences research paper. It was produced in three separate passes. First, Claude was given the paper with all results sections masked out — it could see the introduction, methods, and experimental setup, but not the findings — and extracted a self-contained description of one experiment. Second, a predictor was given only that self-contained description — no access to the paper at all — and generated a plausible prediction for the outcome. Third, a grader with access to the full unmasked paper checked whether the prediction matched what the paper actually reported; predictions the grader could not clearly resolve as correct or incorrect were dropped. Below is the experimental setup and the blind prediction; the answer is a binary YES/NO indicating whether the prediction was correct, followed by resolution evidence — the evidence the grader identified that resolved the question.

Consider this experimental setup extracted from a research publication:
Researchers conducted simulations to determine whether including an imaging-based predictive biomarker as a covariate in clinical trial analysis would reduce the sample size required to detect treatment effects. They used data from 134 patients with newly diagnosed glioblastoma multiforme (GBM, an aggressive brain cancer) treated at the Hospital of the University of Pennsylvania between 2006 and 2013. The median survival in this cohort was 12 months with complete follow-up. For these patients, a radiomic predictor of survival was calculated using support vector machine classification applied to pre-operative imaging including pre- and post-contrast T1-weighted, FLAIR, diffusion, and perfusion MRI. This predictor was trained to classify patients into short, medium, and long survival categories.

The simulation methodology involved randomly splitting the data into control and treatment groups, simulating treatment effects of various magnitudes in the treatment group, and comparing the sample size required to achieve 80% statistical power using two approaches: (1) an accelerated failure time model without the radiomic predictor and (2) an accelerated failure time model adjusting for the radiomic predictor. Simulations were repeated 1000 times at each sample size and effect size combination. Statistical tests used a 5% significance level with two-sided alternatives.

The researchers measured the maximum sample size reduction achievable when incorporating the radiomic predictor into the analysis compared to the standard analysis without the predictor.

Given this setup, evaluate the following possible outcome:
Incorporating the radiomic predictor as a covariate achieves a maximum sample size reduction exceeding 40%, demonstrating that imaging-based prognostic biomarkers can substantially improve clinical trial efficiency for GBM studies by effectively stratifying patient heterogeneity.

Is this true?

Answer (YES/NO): YES